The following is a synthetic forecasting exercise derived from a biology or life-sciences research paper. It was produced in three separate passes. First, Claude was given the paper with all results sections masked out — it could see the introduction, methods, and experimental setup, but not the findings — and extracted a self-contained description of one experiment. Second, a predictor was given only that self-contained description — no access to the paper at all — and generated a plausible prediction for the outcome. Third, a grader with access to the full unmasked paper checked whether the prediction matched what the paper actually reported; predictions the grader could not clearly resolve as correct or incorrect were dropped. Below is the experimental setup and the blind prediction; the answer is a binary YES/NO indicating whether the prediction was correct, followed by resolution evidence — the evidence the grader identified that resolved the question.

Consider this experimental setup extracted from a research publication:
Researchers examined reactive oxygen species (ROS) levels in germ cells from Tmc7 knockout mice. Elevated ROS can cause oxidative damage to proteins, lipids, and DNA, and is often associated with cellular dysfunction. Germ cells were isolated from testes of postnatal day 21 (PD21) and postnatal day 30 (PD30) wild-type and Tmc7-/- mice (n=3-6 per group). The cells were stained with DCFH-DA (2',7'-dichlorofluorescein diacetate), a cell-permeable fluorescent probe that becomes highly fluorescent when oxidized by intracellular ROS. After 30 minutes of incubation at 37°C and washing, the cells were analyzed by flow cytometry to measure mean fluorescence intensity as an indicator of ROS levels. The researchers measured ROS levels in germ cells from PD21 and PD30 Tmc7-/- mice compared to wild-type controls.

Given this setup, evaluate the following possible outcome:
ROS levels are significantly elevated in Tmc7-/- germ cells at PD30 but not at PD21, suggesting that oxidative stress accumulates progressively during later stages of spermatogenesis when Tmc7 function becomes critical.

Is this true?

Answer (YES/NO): NO